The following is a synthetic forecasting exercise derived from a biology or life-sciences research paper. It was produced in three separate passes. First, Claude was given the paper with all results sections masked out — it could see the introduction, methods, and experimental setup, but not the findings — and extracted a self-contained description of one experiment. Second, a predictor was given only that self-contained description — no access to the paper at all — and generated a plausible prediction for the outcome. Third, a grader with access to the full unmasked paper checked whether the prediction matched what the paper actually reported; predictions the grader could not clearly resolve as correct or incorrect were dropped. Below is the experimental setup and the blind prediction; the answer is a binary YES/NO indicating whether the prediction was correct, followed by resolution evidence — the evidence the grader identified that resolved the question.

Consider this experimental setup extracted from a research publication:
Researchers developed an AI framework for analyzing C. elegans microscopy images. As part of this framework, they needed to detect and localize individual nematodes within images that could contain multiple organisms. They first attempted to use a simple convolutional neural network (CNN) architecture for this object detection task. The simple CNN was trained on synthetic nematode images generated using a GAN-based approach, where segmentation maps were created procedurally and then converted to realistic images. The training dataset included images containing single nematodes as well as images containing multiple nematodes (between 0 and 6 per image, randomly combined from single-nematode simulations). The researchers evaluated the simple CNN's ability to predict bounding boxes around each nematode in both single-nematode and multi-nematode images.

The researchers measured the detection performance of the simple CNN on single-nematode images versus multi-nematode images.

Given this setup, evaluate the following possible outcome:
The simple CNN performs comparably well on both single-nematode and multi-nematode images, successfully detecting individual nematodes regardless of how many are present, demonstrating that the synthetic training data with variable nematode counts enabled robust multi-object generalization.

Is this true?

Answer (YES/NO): NO